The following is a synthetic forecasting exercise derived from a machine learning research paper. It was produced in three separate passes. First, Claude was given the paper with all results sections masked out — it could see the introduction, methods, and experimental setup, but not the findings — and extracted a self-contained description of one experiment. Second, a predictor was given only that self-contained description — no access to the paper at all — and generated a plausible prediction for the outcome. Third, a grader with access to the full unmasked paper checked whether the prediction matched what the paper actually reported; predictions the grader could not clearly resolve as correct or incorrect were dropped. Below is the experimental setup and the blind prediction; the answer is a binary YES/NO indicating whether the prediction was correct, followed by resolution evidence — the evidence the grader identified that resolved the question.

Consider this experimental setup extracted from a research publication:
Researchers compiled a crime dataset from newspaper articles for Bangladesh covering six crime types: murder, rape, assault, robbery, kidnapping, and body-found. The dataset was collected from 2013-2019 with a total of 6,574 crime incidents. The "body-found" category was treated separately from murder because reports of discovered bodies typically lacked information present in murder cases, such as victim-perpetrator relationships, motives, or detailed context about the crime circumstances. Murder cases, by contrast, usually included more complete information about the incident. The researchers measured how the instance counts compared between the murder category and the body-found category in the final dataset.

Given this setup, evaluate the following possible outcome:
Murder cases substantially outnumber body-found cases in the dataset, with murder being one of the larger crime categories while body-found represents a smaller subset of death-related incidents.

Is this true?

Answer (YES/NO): NO